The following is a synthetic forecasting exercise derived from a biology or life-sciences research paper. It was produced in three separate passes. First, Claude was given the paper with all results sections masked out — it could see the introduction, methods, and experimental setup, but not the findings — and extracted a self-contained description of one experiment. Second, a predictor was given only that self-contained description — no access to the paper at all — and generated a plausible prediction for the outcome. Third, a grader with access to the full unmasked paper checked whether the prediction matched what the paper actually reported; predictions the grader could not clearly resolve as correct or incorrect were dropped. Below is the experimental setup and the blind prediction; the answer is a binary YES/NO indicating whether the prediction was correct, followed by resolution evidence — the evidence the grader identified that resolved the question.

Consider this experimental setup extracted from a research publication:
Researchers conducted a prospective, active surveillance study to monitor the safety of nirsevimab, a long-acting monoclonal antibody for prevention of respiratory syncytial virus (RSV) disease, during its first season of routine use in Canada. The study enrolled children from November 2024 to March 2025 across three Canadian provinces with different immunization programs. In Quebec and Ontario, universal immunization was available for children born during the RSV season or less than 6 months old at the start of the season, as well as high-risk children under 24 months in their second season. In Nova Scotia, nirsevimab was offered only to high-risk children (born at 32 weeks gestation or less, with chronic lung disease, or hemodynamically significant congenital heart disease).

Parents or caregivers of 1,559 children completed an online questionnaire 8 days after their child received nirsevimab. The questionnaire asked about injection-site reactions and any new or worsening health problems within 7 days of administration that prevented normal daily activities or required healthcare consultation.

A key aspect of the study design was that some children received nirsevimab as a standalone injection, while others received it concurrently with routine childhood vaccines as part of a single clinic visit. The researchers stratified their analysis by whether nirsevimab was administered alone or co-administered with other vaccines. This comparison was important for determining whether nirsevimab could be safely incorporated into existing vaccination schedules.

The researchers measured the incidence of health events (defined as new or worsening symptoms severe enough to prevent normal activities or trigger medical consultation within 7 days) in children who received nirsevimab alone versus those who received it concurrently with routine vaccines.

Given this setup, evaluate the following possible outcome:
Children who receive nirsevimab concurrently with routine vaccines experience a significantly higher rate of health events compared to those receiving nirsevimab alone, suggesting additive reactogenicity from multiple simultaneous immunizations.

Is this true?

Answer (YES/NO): NO